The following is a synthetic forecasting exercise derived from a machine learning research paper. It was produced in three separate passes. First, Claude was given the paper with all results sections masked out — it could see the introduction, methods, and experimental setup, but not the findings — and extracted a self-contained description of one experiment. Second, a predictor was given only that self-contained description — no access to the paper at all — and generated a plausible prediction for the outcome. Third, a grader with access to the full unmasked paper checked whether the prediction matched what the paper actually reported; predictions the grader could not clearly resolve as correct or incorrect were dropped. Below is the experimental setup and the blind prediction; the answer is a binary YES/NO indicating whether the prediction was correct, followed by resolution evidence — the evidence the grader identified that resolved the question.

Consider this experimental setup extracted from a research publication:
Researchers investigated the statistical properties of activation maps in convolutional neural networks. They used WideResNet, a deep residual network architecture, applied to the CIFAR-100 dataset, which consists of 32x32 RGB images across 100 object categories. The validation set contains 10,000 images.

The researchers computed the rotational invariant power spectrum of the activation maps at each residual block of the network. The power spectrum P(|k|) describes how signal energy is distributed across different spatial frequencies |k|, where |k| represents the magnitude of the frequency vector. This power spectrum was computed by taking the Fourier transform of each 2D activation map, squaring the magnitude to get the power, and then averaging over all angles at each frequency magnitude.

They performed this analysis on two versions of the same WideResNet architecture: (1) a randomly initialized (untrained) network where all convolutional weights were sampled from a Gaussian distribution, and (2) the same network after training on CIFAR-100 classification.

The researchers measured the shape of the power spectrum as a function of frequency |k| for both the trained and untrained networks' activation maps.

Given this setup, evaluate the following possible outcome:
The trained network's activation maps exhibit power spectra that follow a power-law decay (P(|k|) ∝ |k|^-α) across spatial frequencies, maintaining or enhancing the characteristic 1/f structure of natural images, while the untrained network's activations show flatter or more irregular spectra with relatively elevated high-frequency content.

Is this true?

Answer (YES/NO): YES